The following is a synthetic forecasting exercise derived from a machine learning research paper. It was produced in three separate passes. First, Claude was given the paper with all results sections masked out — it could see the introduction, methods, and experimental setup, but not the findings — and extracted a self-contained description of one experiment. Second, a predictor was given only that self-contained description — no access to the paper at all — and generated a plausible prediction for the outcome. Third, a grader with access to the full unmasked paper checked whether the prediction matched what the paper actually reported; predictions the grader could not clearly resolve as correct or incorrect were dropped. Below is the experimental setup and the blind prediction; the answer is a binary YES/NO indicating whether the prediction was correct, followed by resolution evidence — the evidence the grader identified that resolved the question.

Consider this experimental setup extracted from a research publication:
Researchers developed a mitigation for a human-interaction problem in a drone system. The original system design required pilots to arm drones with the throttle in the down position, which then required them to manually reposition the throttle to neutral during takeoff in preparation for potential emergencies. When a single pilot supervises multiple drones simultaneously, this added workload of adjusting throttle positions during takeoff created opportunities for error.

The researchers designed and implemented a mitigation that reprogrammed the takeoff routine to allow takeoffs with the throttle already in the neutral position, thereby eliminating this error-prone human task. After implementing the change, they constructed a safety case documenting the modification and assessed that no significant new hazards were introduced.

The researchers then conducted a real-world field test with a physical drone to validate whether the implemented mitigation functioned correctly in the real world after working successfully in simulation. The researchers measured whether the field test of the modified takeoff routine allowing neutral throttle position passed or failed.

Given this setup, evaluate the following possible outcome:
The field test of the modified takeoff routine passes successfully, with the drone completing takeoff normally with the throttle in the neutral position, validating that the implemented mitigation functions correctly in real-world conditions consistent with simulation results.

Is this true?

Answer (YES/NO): YES